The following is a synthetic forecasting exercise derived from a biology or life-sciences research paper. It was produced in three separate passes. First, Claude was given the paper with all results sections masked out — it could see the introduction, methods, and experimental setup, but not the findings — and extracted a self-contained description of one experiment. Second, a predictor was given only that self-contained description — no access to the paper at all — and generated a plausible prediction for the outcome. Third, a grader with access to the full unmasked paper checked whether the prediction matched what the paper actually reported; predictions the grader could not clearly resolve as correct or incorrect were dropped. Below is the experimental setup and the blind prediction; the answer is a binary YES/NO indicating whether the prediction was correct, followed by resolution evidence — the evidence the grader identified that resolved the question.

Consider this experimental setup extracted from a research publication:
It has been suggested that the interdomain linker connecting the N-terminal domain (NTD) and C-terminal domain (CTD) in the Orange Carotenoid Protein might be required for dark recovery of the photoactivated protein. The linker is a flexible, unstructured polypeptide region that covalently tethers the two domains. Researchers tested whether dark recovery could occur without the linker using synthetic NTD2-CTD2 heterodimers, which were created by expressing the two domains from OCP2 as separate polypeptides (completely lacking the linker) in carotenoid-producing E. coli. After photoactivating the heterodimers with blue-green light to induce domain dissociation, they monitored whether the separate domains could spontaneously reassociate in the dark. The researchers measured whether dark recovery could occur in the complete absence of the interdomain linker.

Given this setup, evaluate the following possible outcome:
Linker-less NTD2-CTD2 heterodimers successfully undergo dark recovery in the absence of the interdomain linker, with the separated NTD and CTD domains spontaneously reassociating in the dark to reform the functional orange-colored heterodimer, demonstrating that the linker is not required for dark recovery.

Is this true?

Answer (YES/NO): YES